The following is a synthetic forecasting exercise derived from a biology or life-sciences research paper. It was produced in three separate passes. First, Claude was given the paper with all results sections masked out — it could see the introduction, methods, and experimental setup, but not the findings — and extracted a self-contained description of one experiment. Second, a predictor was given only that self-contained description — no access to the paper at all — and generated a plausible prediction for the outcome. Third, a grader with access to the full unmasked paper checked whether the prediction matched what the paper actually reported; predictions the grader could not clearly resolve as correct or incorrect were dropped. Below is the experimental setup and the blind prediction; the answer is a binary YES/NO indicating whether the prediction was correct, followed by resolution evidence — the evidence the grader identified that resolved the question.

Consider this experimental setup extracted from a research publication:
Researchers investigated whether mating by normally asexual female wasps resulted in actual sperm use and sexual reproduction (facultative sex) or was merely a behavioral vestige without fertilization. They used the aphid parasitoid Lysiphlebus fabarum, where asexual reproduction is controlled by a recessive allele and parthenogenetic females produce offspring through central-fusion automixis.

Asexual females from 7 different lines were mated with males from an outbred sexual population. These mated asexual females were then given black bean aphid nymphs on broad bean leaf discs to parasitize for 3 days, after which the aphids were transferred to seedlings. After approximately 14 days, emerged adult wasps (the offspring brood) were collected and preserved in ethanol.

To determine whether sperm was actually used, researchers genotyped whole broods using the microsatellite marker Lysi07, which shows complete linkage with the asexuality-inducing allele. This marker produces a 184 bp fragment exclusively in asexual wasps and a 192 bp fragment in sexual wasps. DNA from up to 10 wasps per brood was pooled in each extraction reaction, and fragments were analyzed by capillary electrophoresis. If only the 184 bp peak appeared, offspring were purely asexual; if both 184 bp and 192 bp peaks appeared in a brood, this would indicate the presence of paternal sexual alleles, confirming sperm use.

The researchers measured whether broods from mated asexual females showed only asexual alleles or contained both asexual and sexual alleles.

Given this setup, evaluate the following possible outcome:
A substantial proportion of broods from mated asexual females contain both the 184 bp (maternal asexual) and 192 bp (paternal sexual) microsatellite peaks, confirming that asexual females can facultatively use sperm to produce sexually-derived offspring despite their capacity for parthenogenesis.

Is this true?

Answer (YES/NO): YES